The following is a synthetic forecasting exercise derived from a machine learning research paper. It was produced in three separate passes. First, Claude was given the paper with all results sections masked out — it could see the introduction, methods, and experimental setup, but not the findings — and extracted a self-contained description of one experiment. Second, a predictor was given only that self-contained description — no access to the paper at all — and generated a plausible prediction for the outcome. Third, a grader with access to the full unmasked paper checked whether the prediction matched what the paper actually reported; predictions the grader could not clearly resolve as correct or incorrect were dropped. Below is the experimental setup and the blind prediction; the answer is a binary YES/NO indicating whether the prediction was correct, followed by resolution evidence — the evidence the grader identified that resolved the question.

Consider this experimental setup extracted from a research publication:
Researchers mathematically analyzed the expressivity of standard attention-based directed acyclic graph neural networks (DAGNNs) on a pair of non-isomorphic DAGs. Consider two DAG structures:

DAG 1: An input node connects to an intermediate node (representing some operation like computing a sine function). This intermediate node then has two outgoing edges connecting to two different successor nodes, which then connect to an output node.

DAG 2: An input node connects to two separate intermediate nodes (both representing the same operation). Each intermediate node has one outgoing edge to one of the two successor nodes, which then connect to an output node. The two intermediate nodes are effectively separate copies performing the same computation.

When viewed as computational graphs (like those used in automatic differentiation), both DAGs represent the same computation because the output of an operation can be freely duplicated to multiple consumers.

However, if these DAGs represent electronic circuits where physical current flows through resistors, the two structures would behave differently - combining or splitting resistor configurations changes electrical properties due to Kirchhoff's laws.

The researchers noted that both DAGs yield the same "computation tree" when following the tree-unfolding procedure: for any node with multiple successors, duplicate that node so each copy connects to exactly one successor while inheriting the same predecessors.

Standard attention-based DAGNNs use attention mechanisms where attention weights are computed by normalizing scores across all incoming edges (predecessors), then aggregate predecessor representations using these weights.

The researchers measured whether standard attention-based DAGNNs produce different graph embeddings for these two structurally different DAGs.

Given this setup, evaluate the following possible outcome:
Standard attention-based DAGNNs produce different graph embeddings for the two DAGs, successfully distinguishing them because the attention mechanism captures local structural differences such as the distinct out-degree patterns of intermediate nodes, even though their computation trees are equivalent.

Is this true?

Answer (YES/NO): NO